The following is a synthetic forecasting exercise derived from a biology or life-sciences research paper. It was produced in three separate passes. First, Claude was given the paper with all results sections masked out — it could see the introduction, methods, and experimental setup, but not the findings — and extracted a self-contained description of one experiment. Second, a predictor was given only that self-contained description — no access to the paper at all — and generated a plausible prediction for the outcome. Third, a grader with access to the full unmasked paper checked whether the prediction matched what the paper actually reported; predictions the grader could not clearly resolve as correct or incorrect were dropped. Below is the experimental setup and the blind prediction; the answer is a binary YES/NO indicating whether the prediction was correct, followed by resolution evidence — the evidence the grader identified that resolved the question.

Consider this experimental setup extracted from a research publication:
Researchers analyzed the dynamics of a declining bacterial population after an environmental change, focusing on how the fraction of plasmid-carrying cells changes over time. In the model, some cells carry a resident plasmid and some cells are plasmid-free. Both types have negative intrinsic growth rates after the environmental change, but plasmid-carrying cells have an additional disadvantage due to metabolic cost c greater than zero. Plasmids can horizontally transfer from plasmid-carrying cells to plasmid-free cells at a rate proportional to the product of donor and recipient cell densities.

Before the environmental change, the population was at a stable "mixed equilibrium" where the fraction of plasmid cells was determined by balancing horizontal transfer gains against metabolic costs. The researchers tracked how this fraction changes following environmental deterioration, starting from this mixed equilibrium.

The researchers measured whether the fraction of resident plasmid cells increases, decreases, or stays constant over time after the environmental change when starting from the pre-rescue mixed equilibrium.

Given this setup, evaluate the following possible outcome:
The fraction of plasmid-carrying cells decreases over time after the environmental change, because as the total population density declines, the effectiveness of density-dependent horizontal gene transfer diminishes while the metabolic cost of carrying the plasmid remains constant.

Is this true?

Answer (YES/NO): YES